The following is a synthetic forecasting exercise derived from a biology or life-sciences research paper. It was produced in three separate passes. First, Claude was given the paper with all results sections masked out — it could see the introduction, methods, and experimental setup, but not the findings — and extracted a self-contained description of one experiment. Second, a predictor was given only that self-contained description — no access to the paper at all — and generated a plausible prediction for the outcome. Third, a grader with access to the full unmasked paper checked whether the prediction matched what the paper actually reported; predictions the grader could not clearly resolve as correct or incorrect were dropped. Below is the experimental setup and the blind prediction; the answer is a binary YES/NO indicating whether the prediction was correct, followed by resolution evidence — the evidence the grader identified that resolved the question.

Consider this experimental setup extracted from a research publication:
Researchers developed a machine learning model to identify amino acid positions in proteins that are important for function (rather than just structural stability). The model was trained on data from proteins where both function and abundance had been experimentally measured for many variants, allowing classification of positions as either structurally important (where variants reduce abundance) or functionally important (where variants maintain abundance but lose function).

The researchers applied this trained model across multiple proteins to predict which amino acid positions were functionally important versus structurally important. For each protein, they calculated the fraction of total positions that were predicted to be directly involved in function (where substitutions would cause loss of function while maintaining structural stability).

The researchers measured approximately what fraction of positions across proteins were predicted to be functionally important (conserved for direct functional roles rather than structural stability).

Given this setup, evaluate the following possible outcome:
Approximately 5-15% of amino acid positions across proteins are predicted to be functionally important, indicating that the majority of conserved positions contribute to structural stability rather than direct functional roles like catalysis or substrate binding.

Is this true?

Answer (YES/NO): YES